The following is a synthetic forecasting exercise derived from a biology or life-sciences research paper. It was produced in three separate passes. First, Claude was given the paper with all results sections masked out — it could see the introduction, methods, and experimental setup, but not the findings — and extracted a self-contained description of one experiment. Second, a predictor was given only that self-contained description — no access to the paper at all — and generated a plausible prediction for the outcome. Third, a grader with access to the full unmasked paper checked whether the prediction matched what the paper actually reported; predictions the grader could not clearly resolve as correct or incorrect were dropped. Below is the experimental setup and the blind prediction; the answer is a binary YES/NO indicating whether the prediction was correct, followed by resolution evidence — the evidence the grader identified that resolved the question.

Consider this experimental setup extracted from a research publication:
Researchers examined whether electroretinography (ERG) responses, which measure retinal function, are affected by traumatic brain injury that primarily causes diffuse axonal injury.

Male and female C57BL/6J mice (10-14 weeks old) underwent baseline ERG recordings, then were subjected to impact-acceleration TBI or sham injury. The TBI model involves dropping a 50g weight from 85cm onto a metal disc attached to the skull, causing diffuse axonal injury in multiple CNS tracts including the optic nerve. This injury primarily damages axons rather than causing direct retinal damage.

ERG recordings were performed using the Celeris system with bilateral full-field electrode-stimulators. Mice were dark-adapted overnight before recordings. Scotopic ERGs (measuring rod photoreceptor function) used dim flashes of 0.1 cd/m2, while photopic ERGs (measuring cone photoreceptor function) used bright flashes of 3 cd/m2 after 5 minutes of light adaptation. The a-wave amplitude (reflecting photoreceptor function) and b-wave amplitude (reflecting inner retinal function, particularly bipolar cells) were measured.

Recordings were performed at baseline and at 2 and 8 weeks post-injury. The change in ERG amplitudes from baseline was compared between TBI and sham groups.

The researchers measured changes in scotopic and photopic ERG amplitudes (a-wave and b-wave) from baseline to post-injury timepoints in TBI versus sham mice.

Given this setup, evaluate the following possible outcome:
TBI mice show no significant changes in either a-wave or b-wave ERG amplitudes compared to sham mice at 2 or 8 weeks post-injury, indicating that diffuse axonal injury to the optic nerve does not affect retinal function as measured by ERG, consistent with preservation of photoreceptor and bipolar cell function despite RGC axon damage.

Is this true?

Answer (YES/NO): YES